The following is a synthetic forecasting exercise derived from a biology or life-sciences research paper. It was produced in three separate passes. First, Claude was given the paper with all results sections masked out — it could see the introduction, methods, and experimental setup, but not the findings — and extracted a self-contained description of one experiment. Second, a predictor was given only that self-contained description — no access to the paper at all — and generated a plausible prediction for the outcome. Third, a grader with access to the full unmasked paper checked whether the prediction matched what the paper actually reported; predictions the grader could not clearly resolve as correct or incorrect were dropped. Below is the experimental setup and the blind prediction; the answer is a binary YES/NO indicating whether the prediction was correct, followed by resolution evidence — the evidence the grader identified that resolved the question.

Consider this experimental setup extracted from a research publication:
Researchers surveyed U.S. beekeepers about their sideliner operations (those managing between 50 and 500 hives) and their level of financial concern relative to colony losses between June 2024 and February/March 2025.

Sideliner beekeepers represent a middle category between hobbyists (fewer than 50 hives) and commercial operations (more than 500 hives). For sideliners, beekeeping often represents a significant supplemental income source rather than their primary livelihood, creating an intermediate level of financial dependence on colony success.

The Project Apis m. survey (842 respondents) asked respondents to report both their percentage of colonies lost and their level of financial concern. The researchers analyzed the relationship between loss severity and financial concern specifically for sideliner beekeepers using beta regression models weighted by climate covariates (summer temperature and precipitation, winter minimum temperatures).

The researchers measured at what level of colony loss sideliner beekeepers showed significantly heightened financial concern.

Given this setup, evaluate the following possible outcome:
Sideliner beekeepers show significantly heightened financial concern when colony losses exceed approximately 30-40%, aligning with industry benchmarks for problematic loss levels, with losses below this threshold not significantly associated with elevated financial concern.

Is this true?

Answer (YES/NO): YES